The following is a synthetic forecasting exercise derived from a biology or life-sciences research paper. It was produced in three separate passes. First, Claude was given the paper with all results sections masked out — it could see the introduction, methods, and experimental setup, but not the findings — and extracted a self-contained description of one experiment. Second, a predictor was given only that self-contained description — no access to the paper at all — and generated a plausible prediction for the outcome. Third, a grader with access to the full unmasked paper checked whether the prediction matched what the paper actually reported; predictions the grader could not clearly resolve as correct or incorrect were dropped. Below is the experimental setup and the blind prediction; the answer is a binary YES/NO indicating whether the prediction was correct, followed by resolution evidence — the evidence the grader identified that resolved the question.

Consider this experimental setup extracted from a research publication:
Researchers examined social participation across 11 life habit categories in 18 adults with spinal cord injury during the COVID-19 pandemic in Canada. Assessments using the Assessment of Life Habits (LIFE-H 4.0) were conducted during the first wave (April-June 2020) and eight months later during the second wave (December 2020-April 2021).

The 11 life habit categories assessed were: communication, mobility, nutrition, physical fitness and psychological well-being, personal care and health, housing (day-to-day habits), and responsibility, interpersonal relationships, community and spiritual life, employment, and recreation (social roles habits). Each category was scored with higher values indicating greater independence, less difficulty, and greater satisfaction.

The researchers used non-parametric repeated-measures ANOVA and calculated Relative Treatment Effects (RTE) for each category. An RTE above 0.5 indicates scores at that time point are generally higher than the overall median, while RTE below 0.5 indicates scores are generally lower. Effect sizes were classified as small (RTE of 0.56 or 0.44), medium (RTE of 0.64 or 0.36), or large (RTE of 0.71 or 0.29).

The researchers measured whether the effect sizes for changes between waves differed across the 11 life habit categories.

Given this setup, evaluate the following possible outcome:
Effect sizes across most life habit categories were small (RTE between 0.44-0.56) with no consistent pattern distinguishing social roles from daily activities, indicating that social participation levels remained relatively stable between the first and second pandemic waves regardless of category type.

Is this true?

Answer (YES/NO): NO